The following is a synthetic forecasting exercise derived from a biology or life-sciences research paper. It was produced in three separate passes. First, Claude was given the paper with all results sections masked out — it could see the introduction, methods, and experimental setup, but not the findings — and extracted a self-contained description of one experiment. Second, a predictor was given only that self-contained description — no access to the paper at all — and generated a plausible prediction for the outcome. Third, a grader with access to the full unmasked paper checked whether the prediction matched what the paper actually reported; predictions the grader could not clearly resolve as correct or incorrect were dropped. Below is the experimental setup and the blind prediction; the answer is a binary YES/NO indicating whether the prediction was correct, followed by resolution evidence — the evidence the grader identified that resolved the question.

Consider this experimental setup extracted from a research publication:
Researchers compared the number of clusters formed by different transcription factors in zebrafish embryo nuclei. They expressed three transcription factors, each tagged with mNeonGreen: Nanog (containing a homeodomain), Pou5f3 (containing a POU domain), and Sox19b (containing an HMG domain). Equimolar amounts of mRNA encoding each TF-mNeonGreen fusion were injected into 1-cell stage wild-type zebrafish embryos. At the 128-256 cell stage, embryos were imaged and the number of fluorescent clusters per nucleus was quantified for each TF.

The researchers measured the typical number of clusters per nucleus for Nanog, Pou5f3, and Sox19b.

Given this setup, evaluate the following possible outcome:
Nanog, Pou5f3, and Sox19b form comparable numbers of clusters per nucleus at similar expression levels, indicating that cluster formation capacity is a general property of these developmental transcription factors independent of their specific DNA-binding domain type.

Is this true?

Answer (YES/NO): NO